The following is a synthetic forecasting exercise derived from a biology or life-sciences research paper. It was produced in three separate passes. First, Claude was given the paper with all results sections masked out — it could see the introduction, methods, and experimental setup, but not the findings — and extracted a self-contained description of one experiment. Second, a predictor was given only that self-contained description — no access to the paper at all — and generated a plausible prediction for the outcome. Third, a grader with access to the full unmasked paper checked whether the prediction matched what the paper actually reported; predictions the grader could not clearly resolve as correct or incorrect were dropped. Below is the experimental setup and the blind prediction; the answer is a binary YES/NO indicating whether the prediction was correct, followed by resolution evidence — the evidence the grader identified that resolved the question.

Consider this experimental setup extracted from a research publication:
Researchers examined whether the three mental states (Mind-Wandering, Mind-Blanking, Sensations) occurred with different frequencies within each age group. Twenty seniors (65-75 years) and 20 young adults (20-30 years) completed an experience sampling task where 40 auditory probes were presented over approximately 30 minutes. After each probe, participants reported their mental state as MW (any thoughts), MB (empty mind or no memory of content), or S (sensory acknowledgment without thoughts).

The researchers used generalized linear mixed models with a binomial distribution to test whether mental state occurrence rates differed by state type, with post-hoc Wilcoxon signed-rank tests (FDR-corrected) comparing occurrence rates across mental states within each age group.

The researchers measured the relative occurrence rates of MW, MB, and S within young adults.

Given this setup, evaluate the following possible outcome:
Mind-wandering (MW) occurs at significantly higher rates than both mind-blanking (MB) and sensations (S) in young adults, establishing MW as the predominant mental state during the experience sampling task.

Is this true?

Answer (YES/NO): YES